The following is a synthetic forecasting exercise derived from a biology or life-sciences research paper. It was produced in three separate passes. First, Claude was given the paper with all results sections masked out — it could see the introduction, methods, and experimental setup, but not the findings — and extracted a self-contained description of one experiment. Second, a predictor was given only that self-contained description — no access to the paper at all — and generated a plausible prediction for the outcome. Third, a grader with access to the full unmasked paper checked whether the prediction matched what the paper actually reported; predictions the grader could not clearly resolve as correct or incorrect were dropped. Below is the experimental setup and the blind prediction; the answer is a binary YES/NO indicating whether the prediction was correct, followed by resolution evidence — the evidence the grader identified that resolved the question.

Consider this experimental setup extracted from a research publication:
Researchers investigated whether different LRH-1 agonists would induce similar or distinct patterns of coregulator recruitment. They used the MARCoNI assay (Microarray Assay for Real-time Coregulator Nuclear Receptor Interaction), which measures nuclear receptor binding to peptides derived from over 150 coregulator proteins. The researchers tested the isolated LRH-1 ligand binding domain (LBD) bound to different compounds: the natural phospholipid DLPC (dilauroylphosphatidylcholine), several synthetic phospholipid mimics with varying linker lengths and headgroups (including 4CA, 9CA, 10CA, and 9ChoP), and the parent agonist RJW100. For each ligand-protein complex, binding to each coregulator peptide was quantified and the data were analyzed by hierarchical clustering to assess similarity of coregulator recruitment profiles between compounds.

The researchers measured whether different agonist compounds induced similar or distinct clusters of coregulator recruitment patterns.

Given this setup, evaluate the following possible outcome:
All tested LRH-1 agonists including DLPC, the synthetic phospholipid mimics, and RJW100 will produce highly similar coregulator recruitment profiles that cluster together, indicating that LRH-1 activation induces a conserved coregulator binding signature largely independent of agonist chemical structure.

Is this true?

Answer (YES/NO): NO